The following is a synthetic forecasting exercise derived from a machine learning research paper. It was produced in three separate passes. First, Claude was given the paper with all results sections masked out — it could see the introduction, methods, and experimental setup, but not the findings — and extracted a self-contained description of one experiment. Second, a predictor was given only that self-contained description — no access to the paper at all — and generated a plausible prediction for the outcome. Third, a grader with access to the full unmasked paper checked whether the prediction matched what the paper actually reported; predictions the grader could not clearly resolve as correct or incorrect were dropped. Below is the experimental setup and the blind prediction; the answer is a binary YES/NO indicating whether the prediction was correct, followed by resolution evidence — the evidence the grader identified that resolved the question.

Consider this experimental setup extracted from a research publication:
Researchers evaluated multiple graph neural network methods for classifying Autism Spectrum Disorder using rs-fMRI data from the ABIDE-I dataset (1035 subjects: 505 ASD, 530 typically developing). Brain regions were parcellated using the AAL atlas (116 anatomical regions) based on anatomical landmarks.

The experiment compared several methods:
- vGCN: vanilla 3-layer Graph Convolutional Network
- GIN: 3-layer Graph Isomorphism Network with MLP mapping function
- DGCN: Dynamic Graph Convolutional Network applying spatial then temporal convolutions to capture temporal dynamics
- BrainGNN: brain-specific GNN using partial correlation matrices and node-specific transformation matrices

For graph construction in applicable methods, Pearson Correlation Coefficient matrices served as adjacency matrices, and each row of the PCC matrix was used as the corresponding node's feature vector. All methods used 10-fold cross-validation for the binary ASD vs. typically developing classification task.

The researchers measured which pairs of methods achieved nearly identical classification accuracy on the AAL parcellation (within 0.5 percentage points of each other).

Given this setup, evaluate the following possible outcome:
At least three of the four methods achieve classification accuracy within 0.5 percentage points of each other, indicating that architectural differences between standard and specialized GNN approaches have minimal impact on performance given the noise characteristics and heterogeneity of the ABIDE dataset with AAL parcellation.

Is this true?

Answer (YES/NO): NO